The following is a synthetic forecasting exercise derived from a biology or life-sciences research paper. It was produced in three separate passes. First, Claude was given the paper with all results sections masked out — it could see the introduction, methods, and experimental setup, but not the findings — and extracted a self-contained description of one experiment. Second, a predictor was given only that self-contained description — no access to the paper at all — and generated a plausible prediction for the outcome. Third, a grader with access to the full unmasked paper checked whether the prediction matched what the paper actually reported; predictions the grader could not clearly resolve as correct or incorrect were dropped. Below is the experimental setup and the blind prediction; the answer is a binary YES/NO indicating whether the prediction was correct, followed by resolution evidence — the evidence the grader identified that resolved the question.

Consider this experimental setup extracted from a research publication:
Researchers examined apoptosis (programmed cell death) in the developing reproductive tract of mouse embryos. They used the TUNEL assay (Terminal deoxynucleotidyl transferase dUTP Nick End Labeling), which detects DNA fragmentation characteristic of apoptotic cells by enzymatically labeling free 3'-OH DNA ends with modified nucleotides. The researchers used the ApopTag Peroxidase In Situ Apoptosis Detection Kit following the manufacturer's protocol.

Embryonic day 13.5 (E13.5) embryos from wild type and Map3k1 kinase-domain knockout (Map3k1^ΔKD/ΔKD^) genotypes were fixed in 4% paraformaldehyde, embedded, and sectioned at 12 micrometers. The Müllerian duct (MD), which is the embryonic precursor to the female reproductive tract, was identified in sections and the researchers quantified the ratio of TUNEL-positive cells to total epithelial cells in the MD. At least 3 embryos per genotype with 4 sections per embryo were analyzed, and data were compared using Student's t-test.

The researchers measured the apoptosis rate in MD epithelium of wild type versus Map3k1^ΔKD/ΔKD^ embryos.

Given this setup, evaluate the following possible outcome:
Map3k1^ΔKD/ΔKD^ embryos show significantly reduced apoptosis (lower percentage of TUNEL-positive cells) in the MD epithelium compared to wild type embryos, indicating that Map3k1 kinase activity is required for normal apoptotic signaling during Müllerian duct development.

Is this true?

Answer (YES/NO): NO